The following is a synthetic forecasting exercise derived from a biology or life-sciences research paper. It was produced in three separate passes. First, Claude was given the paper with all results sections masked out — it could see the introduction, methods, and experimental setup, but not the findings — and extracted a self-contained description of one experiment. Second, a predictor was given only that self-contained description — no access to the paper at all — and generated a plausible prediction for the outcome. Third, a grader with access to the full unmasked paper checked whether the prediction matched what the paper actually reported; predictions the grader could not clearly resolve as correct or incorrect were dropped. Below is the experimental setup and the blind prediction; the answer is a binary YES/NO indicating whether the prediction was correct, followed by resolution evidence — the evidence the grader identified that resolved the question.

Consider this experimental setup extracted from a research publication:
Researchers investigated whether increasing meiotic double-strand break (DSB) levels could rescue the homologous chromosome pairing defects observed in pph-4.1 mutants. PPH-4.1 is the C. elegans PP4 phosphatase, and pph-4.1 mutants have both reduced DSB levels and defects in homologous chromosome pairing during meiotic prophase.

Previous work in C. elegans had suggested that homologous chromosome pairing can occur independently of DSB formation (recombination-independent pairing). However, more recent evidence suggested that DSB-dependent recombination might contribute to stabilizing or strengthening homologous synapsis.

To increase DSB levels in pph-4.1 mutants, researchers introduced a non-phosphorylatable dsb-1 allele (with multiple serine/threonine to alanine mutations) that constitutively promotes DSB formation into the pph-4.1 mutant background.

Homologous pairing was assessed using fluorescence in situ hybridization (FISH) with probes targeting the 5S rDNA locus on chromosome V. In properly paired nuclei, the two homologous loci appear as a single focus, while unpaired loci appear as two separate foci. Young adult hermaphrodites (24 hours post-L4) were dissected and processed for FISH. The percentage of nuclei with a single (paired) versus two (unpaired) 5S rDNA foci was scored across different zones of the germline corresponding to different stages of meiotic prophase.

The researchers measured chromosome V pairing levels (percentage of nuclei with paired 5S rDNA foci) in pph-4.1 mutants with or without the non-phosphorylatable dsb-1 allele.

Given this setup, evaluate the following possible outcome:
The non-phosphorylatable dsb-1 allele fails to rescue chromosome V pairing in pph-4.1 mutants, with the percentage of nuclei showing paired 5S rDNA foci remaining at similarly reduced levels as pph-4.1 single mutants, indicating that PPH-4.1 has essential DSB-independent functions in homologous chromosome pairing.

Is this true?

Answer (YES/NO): NO